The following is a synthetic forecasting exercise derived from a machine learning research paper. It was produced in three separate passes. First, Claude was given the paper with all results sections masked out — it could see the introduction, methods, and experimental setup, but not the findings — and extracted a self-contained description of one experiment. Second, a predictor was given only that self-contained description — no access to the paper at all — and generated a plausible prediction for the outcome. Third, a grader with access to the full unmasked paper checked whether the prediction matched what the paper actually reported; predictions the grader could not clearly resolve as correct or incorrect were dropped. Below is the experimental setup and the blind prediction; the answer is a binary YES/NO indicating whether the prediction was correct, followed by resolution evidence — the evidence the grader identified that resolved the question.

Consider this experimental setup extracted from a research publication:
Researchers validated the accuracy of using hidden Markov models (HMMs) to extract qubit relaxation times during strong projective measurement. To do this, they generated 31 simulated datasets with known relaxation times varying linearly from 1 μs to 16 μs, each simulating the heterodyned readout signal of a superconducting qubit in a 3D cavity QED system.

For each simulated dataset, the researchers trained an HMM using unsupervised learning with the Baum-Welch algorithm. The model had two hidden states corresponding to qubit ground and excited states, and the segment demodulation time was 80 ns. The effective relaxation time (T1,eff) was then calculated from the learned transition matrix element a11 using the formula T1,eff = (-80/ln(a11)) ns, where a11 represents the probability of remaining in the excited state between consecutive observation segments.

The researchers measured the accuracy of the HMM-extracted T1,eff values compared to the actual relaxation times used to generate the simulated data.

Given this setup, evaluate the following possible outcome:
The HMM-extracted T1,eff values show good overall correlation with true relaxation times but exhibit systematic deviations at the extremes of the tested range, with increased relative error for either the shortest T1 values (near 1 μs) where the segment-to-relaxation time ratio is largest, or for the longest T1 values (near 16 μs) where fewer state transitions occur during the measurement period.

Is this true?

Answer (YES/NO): NO